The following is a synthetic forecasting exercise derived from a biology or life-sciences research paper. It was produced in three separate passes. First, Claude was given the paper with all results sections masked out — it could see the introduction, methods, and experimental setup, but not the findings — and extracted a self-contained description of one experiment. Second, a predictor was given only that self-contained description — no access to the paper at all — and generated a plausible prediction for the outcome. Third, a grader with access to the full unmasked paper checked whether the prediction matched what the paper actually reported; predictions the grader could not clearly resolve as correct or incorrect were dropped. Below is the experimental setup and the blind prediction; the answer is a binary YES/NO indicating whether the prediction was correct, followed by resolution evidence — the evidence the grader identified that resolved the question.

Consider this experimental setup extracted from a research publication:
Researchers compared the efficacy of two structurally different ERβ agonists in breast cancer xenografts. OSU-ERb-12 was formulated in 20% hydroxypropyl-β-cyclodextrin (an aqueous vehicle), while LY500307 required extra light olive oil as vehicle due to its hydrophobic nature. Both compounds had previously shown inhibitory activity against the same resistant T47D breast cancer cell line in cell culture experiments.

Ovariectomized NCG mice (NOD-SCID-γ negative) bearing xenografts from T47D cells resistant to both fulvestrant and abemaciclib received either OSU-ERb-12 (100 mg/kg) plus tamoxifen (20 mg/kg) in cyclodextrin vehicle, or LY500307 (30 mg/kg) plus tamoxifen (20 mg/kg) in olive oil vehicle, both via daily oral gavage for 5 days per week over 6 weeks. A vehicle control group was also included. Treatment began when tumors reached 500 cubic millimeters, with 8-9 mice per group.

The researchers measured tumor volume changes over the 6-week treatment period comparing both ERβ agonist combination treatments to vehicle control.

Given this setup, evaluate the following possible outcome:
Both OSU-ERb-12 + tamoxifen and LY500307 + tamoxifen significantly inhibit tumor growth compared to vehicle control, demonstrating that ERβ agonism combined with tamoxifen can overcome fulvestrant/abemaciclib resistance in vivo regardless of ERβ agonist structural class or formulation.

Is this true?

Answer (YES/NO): NO